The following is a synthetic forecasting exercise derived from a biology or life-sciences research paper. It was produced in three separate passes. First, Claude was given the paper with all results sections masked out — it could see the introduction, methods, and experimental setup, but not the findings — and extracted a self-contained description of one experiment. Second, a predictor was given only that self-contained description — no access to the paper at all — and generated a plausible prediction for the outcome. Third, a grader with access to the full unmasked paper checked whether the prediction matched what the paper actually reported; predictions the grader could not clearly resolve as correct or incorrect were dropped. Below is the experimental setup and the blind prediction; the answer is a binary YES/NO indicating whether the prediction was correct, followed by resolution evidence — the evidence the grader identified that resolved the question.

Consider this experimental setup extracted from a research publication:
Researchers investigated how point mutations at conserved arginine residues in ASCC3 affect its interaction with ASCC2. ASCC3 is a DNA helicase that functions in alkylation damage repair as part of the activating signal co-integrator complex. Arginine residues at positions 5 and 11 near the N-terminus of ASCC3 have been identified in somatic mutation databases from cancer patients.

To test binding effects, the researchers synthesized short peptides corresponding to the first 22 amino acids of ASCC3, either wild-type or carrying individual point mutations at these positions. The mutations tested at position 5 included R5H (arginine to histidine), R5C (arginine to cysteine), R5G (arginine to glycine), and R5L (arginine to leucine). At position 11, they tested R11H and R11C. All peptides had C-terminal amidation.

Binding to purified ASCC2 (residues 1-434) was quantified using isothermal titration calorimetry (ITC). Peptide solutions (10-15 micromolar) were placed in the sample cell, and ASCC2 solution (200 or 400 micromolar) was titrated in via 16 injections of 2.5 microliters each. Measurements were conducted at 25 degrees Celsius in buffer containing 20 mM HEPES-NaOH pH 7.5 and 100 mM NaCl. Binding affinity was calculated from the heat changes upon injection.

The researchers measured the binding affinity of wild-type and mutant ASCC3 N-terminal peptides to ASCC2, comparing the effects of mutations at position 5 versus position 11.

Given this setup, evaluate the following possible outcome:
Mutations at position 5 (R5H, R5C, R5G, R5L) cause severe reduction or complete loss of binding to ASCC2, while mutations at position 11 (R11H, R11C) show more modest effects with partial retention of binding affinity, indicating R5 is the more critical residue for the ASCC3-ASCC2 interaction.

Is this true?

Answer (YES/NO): NO